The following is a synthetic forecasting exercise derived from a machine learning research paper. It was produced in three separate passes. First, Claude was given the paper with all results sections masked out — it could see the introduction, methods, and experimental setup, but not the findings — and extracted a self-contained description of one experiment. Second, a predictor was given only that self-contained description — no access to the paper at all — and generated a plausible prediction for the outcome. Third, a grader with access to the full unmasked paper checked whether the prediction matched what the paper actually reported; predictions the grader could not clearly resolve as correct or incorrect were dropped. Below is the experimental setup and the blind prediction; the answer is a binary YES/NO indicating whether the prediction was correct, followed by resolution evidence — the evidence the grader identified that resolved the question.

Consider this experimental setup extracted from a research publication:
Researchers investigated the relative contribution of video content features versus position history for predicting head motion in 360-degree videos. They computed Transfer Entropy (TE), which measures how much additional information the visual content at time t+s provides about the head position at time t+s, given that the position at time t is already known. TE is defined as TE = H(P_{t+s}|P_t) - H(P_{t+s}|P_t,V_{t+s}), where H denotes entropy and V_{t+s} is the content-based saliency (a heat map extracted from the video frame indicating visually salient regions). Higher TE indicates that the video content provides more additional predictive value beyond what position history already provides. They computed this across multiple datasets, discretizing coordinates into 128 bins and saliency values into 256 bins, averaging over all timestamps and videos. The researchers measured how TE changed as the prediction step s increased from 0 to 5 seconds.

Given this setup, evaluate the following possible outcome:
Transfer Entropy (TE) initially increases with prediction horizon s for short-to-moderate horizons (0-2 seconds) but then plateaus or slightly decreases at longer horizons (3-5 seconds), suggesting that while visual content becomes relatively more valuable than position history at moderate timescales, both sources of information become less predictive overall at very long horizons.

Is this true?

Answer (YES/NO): NO